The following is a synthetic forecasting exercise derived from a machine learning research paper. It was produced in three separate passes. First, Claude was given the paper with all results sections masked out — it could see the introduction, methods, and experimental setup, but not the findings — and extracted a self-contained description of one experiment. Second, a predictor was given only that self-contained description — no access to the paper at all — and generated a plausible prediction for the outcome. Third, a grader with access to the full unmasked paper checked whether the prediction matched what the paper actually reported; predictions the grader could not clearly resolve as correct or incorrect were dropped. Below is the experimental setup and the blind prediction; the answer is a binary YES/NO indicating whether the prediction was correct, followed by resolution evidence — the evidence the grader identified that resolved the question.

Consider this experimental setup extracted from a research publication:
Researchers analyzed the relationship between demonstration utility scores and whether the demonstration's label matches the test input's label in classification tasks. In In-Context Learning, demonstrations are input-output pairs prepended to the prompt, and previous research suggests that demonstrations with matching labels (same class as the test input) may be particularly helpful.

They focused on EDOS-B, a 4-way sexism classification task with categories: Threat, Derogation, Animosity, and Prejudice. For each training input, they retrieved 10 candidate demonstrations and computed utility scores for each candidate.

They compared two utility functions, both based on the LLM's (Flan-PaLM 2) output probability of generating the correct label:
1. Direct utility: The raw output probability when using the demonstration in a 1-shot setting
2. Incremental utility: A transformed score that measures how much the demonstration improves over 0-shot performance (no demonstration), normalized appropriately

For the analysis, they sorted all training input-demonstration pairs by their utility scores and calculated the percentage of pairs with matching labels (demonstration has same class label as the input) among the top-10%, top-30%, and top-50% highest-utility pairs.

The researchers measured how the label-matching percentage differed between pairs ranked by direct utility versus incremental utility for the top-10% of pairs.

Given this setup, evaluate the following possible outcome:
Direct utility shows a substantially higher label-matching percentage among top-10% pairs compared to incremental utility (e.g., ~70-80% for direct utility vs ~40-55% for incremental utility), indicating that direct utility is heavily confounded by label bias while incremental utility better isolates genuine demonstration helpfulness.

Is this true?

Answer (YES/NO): NO